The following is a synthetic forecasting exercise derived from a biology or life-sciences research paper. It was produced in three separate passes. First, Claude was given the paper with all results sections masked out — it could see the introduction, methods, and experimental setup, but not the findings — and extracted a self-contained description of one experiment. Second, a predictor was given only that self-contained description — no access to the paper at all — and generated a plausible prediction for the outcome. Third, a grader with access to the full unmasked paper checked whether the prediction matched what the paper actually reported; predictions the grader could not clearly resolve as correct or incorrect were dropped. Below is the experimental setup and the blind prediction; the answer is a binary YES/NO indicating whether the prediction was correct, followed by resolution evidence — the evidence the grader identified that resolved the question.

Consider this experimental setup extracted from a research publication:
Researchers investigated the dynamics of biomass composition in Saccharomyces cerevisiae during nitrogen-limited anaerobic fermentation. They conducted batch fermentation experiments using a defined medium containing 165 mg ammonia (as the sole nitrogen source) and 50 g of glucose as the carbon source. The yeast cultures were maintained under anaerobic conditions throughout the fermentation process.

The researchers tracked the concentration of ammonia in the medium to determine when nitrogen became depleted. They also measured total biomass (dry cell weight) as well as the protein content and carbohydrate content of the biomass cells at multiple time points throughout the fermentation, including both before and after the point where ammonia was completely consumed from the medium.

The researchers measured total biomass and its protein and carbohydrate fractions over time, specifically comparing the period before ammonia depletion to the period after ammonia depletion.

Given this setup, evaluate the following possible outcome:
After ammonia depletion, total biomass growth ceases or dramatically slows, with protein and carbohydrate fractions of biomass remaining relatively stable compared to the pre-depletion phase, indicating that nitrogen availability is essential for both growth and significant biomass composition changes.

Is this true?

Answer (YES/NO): NO